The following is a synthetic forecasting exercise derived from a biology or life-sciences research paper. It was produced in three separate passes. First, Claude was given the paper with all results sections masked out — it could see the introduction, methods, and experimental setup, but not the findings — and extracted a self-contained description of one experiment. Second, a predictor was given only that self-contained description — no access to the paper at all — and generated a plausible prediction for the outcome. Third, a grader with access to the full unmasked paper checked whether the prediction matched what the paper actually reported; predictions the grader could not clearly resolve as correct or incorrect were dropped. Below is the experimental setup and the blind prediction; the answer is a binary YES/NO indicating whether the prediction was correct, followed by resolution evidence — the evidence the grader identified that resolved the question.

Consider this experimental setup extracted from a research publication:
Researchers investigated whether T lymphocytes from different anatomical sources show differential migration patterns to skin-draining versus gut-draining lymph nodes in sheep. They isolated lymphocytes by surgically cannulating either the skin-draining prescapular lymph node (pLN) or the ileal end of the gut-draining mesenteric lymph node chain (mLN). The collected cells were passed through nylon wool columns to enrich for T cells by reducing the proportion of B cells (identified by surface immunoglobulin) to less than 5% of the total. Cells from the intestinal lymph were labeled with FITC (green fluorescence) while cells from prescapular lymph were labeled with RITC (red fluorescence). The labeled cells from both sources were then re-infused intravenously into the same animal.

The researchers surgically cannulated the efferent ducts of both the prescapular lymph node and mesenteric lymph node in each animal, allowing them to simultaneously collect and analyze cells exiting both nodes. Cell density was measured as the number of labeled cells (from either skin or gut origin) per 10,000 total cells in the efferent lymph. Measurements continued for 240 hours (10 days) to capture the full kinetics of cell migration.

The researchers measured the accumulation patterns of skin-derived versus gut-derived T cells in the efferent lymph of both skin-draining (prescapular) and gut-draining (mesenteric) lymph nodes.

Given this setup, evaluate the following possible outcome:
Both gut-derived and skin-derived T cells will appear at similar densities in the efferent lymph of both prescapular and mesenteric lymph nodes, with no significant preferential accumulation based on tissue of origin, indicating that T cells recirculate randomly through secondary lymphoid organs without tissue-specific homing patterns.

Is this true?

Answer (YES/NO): NO